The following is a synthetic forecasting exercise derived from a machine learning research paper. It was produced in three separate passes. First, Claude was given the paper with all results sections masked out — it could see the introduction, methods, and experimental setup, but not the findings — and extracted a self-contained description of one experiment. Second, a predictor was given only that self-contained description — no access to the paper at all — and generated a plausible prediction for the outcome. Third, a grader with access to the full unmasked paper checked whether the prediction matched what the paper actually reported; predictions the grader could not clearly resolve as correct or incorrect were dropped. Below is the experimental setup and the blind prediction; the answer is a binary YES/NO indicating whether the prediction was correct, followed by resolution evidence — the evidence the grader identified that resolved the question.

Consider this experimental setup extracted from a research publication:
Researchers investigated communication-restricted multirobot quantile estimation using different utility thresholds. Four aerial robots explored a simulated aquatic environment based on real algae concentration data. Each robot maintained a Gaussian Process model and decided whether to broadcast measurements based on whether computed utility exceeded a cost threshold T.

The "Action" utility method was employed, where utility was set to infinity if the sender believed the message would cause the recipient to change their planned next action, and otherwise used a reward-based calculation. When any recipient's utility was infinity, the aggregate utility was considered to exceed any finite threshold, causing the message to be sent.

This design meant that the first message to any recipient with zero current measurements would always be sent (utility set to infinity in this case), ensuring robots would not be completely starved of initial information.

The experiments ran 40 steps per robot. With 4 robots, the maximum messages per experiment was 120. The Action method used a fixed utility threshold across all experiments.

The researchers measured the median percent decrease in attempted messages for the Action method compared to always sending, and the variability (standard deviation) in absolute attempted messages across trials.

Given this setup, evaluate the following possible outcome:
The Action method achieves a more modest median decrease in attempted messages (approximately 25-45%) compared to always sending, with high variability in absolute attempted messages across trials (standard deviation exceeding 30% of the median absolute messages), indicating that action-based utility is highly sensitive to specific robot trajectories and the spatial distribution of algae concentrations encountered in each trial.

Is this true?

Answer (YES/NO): YES